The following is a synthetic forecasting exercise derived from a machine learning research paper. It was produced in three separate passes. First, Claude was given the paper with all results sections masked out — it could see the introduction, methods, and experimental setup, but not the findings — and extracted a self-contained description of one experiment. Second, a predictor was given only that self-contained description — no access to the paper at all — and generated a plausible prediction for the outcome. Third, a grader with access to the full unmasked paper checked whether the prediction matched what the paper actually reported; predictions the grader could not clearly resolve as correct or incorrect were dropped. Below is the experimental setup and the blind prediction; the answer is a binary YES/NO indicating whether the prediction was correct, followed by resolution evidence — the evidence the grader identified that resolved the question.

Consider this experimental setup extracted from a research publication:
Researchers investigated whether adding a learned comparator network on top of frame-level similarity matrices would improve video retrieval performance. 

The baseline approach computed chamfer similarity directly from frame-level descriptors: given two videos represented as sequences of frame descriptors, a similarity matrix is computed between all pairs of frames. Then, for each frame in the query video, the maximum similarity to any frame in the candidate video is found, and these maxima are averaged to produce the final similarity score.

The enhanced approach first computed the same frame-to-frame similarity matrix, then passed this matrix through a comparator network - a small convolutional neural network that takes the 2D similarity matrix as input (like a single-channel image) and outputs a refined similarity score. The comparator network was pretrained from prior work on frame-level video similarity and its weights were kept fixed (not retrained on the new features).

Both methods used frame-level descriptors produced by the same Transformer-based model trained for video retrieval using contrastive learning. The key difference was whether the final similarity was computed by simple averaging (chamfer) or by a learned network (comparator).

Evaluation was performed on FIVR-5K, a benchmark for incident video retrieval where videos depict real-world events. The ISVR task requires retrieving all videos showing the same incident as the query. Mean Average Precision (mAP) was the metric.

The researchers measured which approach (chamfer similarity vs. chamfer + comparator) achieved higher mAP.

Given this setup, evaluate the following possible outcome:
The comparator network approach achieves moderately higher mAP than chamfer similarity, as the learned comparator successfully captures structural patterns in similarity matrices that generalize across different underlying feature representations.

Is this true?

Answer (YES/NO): NO